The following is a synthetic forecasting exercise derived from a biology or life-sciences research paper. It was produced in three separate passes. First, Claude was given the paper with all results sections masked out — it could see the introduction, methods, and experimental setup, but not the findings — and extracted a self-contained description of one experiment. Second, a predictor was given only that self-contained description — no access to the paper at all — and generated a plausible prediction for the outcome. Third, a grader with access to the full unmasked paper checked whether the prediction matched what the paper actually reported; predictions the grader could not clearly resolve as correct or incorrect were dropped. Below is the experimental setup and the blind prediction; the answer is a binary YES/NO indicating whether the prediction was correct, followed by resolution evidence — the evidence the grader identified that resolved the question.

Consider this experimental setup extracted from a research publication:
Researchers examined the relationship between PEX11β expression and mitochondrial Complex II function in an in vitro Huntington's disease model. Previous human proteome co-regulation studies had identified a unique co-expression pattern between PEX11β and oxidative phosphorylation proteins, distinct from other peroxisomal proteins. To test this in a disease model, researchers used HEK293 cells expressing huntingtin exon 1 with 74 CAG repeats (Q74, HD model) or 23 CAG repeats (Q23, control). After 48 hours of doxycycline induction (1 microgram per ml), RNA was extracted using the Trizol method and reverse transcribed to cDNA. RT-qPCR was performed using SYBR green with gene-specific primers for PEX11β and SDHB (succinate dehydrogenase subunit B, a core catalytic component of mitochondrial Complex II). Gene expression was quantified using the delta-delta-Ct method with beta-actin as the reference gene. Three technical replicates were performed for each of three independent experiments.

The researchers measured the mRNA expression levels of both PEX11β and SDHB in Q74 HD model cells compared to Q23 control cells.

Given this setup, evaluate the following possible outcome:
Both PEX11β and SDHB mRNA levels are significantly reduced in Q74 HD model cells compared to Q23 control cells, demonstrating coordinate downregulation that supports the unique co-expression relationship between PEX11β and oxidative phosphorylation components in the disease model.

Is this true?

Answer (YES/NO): YES